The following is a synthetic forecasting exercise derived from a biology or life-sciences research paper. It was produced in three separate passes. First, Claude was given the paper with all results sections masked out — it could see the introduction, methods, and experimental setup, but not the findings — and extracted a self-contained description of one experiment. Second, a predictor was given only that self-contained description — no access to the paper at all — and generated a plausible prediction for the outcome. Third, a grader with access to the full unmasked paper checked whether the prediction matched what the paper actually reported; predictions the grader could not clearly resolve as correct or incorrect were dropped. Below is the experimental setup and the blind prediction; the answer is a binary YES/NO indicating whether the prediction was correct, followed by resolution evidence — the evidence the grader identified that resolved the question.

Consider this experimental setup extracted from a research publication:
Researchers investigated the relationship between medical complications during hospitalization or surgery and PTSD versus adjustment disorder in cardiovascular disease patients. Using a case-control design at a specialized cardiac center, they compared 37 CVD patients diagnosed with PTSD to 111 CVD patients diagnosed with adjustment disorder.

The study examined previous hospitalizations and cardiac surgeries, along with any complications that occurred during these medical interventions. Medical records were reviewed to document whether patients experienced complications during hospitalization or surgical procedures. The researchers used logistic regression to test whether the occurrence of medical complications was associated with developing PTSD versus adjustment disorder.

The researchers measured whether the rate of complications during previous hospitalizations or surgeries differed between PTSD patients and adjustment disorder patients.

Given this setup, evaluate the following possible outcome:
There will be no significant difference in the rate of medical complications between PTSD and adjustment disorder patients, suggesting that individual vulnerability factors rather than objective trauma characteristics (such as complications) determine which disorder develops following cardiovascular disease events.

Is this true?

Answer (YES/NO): YES